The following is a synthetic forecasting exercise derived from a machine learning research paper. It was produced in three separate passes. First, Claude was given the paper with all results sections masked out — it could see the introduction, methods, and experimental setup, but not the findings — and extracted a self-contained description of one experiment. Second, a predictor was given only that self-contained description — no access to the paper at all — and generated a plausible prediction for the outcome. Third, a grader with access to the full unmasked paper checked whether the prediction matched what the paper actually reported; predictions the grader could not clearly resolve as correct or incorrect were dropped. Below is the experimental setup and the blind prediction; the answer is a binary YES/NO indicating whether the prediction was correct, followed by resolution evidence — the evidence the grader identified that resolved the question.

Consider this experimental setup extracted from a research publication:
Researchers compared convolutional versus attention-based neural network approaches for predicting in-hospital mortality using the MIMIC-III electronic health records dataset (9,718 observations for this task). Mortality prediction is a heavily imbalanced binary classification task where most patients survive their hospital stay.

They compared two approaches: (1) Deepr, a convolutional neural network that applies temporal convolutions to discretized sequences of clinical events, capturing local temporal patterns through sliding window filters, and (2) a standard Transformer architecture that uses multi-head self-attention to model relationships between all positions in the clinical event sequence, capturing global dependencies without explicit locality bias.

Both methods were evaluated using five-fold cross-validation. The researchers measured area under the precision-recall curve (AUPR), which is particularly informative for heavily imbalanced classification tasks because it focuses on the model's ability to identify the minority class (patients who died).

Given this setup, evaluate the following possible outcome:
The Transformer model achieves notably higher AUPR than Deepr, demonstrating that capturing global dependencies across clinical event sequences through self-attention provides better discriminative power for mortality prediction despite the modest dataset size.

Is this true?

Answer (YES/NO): NO